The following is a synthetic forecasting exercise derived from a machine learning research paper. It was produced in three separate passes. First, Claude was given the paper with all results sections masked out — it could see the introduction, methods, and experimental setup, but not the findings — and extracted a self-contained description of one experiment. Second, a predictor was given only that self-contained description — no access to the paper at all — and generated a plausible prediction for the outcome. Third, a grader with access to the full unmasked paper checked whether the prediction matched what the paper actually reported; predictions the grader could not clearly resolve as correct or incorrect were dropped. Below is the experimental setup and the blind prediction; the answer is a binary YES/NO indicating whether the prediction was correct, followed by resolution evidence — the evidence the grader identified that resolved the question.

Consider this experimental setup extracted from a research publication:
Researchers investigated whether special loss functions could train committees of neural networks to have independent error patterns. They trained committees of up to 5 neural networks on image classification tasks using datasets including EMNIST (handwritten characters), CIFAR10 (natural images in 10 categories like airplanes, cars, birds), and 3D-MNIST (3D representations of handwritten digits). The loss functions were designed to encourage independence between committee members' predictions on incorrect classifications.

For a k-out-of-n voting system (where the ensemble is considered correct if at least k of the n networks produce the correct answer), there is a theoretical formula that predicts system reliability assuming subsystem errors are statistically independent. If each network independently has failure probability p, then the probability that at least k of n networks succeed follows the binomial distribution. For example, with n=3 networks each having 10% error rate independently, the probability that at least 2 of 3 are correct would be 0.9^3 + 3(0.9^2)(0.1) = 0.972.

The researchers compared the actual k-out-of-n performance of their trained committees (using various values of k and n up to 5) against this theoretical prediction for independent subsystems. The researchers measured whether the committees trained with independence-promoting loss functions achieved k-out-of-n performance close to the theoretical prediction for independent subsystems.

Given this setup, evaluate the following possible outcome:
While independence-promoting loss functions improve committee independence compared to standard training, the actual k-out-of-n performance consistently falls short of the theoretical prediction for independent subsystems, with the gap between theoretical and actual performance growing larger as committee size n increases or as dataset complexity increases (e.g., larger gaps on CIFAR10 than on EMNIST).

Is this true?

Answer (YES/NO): NO